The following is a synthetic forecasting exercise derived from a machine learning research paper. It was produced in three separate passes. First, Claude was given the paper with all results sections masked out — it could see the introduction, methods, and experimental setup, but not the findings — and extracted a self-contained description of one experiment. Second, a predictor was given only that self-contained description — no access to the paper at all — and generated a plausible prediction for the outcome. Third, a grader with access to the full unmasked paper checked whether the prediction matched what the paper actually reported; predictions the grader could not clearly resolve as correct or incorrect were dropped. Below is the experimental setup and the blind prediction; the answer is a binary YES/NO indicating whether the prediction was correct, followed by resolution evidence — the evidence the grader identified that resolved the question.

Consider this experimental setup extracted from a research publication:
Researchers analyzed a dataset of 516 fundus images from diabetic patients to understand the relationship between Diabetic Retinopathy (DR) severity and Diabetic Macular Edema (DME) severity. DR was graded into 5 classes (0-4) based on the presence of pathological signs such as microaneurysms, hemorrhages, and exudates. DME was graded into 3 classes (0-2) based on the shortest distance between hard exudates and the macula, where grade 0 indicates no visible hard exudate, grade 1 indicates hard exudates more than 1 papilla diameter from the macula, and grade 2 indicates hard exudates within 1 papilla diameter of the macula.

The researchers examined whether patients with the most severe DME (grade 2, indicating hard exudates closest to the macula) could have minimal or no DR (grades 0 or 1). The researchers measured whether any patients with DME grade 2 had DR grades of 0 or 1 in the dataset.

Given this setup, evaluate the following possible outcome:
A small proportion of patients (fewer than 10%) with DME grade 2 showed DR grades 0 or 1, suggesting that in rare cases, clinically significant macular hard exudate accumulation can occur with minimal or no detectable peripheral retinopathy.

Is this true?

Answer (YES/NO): NO